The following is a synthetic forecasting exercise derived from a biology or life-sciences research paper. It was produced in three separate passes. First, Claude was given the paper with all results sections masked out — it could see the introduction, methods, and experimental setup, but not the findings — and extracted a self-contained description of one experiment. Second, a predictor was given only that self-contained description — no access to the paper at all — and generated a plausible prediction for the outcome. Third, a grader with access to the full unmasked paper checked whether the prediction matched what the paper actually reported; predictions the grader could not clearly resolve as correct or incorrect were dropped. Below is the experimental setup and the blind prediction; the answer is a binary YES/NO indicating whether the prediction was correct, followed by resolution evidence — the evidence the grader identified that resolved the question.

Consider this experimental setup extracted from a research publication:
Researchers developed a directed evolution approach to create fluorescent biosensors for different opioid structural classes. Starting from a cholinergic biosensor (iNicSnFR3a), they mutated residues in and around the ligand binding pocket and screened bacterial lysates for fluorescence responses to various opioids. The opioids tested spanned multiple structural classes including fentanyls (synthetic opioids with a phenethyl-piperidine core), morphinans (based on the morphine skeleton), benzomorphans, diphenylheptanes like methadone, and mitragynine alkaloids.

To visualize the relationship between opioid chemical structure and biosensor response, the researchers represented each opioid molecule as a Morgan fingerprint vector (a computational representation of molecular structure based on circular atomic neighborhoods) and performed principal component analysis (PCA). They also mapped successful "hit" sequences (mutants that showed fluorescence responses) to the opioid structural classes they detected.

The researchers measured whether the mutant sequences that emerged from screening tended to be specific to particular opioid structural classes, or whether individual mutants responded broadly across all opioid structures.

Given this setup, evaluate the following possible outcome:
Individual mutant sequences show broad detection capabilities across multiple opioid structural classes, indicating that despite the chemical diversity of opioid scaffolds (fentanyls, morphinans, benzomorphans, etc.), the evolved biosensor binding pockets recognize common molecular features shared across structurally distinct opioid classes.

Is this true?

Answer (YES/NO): NO